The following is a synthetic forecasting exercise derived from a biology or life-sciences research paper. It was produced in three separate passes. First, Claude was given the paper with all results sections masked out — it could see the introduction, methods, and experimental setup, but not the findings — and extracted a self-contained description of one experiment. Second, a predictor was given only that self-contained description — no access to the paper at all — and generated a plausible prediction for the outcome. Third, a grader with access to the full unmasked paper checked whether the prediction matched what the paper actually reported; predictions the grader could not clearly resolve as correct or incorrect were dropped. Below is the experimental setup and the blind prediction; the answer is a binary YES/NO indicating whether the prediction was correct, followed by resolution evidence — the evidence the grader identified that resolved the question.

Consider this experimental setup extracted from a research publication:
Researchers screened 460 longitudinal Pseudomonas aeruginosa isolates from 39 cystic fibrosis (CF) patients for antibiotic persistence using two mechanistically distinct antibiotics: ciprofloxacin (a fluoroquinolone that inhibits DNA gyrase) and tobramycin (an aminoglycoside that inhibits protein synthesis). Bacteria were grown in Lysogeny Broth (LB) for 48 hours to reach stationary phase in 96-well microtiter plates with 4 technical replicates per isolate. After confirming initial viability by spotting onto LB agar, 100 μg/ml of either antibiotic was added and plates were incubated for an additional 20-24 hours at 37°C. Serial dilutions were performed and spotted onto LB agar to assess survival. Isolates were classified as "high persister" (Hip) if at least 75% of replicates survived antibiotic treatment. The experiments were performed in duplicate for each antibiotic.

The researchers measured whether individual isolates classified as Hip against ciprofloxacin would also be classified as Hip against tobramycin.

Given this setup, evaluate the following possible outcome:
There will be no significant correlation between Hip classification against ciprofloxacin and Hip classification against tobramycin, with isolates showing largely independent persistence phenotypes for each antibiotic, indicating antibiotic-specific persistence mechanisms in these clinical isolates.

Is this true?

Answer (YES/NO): NO